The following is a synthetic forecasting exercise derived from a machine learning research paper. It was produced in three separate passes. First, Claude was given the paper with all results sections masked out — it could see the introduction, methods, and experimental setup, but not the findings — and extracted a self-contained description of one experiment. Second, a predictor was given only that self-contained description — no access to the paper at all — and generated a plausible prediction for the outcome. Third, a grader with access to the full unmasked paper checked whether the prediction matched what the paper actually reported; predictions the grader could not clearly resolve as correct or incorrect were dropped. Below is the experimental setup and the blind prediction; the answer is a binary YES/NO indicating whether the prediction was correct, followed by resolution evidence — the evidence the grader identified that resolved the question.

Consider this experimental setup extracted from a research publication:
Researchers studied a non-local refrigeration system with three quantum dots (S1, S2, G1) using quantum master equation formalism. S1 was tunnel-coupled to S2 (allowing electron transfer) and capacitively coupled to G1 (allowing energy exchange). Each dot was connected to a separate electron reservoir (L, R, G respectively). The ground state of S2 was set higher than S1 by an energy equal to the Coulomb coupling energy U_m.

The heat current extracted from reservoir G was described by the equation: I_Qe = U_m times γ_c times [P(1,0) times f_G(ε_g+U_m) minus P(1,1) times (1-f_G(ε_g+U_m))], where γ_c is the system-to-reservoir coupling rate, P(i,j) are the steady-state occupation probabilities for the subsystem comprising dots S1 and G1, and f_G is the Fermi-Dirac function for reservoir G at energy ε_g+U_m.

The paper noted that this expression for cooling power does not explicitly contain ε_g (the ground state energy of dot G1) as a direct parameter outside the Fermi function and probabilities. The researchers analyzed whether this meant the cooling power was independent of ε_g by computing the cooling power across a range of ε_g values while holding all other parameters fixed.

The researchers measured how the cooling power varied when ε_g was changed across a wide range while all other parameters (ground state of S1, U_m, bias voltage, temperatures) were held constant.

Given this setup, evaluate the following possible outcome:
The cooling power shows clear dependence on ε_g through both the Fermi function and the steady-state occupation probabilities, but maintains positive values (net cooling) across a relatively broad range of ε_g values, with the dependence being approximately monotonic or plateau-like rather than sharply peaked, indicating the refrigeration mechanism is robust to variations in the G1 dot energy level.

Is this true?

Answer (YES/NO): NO